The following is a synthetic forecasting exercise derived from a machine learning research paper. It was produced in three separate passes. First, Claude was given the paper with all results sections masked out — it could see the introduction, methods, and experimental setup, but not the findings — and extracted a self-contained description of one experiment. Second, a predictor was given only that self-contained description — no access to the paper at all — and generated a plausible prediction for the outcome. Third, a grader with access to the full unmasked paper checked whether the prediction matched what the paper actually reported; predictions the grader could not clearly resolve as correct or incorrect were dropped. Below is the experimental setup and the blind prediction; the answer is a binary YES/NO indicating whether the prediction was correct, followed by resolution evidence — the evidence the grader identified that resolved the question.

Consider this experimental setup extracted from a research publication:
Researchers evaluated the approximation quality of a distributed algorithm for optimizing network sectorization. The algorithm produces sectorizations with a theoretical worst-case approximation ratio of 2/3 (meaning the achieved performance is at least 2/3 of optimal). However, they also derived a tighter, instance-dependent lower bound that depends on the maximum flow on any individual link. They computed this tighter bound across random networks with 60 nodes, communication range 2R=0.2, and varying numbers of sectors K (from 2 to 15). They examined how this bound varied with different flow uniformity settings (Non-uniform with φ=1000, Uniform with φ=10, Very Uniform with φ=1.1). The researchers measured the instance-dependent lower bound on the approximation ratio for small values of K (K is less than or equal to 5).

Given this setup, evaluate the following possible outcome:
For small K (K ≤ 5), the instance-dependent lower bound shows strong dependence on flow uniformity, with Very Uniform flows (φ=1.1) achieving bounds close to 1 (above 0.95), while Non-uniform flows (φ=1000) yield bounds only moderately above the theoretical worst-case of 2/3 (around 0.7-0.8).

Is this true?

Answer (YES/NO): NO